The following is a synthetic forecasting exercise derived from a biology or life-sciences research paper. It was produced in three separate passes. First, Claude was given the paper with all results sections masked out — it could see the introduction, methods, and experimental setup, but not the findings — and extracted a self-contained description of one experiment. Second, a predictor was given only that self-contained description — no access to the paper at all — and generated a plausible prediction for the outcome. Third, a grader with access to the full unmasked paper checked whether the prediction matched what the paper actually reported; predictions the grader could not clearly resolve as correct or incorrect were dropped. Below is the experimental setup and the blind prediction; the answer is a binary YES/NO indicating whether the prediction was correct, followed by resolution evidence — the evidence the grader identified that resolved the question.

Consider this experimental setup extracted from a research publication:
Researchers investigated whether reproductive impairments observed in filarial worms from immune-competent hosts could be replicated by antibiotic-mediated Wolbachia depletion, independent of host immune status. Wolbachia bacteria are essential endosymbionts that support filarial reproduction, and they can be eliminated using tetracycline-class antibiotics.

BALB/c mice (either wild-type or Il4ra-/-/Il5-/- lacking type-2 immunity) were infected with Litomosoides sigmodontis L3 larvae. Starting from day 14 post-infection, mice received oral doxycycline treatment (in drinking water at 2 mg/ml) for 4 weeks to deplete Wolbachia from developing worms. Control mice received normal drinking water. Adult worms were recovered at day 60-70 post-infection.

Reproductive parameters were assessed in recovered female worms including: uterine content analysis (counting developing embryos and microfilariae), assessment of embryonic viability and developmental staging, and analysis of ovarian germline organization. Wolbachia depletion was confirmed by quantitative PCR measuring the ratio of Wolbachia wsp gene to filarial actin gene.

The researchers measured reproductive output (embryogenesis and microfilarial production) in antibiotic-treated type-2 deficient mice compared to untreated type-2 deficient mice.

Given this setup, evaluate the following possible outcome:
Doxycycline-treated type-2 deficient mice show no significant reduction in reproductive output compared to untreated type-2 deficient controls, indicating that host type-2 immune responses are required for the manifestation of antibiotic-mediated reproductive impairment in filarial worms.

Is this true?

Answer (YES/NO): NO